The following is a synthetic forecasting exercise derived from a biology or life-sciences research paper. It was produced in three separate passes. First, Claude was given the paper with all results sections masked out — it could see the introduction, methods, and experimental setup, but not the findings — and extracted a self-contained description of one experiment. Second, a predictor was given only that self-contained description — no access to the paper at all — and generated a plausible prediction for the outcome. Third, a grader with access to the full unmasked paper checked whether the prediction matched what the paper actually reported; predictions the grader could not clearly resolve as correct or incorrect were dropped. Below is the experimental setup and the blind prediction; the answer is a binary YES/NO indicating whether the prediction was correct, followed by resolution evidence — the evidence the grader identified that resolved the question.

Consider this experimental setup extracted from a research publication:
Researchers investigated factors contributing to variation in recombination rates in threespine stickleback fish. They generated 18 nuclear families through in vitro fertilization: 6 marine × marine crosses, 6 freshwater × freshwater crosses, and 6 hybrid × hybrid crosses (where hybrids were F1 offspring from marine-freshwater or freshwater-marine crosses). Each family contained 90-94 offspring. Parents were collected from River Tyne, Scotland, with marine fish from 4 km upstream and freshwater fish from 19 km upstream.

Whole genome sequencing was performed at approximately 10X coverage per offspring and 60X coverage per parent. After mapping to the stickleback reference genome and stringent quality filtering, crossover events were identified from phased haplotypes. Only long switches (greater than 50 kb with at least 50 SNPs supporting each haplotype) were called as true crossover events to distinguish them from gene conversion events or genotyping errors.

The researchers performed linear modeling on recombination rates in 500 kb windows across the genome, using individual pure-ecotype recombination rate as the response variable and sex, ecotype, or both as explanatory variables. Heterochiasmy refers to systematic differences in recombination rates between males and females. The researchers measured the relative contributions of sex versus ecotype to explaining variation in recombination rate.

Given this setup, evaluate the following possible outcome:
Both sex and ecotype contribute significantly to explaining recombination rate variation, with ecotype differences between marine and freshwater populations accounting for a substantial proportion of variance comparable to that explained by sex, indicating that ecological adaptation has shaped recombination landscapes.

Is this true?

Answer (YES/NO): NO